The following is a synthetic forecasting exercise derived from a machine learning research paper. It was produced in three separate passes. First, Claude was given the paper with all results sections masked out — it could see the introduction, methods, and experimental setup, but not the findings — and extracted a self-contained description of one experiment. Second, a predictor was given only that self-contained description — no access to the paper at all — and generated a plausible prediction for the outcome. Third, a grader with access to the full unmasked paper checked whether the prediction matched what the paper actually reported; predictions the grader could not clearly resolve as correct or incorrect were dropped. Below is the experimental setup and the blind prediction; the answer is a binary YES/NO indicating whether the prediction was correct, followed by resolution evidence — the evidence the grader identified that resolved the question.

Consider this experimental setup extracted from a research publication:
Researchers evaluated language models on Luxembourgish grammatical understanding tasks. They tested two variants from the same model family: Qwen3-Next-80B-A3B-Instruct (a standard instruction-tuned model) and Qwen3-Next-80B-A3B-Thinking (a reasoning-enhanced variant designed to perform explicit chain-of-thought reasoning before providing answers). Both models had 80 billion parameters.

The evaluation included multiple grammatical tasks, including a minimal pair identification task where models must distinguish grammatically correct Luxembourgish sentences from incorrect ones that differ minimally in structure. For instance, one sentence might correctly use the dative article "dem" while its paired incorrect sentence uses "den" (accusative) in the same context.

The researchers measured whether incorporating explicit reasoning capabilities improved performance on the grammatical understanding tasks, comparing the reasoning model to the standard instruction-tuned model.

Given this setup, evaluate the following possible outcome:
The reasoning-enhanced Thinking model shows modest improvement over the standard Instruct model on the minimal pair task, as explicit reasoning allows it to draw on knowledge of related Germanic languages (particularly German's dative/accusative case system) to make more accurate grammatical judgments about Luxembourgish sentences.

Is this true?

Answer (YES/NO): NO